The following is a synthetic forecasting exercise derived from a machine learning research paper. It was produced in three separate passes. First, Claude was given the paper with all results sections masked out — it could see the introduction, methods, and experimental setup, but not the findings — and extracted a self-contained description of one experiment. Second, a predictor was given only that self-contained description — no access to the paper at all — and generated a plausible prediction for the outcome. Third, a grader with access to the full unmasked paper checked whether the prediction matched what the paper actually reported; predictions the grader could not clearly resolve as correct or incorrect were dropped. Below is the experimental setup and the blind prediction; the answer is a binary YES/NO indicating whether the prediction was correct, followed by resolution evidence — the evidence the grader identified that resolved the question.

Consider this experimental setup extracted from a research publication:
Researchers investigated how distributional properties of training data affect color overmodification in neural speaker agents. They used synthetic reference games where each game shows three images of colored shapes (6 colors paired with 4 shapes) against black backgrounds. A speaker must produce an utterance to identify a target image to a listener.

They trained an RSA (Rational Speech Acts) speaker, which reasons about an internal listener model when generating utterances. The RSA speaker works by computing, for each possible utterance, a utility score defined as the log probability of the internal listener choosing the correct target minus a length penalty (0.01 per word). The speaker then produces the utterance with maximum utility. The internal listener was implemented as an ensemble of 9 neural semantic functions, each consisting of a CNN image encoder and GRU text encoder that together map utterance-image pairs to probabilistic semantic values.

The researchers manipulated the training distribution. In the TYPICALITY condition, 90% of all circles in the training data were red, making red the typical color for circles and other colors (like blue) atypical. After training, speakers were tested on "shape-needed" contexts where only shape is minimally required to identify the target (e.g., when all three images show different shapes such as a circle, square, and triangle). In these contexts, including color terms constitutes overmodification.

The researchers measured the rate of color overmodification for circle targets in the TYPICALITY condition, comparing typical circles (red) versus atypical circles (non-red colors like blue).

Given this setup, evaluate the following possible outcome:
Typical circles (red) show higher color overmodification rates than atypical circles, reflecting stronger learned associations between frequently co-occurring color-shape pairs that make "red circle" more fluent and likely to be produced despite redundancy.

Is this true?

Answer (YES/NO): NO